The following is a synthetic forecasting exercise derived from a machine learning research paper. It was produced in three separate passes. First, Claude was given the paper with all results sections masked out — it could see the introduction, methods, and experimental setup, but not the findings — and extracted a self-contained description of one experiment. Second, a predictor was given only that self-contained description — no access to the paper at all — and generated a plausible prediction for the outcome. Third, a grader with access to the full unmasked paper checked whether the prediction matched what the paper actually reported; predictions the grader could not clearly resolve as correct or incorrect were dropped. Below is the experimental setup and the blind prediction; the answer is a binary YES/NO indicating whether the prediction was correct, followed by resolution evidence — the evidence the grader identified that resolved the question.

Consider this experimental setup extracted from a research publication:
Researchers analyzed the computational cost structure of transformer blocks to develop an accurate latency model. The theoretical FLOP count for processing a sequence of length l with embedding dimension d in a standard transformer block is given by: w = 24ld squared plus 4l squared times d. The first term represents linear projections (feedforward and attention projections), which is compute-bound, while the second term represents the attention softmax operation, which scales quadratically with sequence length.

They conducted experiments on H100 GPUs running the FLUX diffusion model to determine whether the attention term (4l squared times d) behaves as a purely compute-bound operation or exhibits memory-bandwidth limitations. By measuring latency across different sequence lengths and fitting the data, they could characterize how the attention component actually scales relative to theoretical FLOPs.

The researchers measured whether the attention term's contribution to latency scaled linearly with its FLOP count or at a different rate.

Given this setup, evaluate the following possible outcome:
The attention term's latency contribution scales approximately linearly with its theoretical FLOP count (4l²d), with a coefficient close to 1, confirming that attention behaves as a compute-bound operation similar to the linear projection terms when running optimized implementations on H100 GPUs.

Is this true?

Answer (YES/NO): NO